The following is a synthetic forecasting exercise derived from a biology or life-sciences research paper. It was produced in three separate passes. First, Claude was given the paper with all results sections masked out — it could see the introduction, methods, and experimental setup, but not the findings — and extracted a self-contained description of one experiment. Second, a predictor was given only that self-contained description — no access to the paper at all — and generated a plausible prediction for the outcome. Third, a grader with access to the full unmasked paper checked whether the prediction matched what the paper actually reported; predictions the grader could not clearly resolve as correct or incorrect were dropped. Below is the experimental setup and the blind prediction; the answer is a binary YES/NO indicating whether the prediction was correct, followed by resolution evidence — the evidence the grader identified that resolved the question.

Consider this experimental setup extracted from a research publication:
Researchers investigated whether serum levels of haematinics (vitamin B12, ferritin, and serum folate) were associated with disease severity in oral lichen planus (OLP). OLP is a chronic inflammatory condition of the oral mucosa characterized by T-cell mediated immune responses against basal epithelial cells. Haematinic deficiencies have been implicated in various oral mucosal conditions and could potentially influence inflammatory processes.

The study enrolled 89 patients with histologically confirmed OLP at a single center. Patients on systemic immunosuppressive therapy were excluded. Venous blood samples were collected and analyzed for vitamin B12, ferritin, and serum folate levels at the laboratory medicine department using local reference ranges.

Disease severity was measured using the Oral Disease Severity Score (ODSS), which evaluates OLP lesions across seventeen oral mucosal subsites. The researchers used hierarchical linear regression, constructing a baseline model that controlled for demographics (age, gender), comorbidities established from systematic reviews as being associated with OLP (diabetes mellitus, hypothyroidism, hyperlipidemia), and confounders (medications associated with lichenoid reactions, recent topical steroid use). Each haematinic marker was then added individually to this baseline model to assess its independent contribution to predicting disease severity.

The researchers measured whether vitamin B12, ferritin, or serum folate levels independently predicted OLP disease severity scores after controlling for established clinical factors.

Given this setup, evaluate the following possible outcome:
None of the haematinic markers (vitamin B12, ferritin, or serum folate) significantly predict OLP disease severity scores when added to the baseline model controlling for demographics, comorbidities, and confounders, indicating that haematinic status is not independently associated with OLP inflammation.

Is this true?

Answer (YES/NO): NO